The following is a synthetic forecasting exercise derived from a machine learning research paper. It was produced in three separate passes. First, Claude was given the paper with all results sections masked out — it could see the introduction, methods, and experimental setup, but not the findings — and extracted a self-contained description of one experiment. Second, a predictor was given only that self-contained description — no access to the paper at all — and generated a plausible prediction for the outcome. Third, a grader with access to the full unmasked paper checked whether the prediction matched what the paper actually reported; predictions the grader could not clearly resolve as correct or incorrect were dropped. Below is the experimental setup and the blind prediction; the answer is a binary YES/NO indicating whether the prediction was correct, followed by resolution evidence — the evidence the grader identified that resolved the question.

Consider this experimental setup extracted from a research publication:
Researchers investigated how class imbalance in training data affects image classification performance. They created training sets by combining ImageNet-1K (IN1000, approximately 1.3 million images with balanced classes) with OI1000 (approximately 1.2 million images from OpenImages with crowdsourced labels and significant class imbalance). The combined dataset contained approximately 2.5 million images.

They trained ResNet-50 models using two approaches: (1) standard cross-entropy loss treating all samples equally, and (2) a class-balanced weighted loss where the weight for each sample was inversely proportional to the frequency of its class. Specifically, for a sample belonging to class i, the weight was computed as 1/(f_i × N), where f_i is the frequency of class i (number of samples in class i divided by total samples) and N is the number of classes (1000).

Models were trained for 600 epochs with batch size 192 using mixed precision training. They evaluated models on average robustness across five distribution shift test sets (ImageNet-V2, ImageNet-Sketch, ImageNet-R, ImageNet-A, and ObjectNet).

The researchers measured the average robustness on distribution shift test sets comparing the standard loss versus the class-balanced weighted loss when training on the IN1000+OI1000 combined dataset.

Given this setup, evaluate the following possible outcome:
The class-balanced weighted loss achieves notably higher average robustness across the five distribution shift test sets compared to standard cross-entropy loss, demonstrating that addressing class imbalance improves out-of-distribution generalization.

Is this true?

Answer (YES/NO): YES